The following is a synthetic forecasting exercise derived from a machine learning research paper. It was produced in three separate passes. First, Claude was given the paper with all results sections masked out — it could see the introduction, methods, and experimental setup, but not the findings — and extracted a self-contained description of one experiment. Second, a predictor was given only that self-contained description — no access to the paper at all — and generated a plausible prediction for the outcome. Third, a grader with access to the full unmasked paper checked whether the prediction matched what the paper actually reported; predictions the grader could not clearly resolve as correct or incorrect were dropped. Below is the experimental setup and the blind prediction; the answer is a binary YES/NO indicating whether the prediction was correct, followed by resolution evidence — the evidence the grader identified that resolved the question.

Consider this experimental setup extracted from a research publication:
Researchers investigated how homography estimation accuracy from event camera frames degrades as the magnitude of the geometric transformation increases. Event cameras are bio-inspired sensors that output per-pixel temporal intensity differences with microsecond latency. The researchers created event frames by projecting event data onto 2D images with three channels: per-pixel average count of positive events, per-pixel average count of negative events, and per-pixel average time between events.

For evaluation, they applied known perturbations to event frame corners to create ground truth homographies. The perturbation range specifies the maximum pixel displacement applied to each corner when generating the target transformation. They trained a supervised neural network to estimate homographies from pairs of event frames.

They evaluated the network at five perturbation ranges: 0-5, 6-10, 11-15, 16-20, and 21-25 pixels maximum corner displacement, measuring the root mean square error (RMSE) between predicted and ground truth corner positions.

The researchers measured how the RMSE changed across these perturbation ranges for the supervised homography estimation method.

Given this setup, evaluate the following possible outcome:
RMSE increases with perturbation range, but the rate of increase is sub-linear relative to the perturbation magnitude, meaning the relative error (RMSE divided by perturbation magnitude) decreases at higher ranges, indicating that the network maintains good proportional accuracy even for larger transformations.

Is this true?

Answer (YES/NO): NO